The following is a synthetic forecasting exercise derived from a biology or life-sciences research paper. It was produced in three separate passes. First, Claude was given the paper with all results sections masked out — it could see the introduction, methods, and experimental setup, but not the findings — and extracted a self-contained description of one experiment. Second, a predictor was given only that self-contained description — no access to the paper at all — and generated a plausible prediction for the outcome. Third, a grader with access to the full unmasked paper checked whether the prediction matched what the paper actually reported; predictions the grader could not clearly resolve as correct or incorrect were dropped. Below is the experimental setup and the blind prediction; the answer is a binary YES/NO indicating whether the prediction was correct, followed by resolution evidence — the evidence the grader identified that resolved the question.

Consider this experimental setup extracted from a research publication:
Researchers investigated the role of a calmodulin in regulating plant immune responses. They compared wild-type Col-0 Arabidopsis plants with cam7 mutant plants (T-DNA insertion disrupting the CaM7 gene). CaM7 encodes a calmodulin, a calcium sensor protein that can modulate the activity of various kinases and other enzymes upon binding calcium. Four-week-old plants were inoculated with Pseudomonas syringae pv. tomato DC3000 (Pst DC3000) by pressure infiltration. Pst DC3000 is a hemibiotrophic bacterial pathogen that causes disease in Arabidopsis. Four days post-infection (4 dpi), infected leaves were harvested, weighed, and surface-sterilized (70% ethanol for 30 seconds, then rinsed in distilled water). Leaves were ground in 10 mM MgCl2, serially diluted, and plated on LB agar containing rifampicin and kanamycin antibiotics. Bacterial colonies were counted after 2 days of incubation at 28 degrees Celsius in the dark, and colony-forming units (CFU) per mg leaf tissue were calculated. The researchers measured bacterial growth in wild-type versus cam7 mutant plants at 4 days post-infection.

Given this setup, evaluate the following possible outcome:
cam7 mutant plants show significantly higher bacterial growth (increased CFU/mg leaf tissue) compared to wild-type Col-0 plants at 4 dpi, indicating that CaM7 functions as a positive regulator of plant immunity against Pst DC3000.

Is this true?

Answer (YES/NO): YES